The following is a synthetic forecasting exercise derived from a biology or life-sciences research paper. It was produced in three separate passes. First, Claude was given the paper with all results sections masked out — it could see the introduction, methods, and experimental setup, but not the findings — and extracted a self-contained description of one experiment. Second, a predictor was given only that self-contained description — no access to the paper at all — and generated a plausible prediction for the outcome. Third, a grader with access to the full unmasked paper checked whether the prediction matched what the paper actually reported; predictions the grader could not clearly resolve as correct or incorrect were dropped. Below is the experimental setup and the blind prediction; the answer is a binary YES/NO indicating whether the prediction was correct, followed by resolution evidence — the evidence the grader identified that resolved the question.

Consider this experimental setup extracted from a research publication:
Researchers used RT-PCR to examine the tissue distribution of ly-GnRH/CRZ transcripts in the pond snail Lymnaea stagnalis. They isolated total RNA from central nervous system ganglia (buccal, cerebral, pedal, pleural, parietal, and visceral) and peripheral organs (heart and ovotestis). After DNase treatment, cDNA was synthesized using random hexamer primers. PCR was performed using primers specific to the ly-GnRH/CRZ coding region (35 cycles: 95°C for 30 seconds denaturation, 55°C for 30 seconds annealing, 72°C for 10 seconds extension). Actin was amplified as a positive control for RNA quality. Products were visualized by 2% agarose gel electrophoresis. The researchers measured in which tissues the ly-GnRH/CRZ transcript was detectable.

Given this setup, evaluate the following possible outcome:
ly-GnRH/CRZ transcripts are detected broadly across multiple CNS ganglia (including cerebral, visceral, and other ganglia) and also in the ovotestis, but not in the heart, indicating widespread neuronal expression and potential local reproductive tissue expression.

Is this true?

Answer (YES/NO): NO